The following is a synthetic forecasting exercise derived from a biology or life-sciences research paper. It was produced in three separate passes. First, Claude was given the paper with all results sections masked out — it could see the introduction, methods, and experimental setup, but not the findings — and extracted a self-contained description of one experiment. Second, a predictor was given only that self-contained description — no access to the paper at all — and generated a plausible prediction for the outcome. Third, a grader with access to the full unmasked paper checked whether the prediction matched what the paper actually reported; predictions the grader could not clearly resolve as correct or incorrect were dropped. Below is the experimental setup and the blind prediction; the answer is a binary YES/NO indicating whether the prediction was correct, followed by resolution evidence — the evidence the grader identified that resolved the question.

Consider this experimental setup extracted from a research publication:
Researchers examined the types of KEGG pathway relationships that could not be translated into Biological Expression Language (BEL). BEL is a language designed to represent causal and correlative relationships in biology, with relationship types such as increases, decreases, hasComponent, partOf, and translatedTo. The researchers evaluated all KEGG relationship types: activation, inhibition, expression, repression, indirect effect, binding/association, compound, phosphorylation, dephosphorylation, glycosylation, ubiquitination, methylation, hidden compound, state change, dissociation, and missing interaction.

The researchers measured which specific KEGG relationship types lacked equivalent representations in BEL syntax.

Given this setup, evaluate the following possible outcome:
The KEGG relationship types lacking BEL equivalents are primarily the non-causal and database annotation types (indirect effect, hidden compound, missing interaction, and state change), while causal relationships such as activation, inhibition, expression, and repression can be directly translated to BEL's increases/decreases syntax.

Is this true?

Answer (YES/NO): NO